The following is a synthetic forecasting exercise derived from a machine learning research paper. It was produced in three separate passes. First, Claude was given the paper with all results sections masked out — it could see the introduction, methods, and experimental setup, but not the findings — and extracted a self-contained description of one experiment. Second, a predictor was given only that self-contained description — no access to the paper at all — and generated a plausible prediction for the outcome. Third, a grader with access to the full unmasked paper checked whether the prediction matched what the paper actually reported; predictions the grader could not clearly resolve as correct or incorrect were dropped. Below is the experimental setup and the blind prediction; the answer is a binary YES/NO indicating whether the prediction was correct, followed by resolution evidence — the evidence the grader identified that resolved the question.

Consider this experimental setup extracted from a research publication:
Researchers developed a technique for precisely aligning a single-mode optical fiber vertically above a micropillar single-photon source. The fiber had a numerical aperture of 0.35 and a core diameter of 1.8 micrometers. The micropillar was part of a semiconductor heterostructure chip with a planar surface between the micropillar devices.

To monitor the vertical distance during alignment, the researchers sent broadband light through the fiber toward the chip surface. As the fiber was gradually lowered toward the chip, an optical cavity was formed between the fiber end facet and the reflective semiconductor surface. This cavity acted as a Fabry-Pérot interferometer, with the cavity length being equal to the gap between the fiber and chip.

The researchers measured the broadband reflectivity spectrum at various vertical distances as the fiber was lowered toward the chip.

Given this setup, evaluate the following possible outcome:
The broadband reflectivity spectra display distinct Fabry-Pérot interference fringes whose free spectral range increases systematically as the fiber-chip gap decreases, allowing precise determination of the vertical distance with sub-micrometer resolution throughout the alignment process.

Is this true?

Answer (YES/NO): NO